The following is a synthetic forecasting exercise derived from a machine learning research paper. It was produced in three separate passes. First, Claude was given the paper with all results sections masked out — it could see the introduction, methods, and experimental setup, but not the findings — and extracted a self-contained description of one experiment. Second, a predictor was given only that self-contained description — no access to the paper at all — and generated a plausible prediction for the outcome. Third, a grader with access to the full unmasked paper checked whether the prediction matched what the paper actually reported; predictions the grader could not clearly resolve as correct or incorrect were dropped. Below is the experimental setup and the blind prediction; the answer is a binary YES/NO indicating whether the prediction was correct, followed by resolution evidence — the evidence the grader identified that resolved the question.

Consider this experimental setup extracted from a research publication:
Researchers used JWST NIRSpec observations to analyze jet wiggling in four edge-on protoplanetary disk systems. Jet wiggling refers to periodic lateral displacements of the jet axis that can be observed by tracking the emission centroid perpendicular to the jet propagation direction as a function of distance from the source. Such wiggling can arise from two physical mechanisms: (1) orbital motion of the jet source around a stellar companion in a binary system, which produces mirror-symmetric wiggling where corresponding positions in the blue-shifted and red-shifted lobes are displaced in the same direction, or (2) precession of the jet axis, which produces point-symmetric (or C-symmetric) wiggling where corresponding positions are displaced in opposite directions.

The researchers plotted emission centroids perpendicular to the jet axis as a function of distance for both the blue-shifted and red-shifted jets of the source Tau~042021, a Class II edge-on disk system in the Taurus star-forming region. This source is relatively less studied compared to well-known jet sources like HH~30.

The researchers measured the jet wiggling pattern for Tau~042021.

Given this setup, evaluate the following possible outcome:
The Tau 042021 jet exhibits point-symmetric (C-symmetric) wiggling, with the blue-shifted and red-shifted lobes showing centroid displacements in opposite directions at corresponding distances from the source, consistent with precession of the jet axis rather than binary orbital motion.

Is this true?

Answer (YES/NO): NO